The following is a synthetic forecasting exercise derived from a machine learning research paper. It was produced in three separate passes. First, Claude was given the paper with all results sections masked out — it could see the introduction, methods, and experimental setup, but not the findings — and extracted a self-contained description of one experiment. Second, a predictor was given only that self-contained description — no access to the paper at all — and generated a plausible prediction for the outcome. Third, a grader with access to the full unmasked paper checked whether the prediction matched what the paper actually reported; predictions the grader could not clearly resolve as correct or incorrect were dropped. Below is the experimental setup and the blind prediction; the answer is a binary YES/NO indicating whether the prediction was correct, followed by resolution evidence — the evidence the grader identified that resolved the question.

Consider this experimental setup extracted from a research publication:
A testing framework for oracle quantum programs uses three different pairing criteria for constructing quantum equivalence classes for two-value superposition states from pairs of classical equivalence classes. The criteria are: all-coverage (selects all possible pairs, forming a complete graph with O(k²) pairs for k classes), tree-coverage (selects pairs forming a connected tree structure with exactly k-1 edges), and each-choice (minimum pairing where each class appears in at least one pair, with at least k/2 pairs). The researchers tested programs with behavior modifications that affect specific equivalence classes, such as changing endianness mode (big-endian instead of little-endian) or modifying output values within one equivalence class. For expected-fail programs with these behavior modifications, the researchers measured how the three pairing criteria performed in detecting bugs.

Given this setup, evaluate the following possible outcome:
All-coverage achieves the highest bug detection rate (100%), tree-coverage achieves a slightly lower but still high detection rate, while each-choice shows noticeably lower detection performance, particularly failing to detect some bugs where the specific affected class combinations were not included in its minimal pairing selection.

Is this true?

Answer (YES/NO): NO